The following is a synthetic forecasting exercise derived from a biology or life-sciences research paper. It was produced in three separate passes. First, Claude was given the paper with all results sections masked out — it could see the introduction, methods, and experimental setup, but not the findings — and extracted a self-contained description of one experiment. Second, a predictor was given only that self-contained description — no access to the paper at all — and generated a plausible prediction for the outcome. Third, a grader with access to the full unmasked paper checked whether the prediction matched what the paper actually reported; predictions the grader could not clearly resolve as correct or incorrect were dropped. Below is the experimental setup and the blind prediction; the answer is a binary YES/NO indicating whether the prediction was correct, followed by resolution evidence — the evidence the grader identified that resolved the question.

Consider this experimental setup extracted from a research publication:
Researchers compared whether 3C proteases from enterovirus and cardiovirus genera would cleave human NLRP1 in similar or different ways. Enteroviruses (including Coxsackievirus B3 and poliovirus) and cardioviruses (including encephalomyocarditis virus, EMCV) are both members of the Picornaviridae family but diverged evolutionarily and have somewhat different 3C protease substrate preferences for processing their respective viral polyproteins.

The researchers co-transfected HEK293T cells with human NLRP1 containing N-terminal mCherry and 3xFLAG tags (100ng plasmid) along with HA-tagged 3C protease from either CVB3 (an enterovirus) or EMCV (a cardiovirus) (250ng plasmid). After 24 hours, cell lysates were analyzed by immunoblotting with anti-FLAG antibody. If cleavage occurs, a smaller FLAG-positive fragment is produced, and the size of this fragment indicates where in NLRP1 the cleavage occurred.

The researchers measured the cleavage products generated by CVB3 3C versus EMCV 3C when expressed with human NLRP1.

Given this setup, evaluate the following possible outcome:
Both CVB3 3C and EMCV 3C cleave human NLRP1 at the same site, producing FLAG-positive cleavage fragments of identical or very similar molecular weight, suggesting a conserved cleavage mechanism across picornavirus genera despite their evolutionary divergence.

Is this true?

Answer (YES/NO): NO